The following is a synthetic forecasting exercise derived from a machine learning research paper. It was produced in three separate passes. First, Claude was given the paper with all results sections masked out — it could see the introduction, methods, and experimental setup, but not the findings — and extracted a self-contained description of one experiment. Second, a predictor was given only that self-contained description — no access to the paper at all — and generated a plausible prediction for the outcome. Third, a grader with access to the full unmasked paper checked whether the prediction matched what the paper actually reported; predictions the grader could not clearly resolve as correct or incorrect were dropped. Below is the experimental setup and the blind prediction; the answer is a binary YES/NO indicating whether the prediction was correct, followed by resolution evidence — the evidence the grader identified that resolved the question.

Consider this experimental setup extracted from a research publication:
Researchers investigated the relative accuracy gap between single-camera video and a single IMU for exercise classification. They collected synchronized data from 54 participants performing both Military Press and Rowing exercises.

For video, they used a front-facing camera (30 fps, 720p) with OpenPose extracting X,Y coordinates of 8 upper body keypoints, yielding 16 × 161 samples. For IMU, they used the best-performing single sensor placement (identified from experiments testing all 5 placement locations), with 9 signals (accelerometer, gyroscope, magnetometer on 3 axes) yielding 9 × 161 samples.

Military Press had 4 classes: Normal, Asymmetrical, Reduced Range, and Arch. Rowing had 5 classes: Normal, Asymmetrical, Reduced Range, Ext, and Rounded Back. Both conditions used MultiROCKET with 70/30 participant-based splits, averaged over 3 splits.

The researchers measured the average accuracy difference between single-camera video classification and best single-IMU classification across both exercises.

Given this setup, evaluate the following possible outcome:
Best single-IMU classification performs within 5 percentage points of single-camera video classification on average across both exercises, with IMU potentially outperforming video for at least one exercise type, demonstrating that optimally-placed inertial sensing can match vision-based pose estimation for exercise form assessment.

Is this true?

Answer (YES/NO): NO